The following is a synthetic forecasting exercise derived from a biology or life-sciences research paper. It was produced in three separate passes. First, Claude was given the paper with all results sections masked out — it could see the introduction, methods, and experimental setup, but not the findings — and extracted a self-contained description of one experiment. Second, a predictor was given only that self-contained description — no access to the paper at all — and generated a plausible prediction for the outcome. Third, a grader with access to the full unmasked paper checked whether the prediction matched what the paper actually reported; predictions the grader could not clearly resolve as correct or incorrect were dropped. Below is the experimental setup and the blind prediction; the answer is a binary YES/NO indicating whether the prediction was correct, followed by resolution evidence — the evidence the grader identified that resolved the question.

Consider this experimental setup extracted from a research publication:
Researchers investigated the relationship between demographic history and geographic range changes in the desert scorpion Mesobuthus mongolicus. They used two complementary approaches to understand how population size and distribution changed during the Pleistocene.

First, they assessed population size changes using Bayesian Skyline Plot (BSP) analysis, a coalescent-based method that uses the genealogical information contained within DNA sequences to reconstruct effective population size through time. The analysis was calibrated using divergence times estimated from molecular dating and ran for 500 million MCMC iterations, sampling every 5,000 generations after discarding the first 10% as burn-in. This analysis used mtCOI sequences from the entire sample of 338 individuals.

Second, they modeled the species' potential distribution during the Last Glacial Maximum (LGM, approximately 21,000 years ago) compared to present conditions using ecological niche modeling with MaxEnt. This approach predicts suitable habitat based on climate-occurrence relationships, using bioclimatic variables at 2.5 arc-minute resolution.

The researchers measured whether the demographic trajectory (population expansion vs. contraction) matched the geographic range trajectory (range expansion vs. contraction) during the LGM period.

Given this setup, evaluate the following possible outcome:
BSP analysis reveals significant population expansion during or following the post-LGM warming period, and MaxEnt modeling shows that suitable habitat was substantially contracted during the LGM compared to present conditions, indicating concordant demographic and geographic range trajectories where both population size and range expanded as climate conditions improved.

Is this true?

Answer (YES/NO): NO